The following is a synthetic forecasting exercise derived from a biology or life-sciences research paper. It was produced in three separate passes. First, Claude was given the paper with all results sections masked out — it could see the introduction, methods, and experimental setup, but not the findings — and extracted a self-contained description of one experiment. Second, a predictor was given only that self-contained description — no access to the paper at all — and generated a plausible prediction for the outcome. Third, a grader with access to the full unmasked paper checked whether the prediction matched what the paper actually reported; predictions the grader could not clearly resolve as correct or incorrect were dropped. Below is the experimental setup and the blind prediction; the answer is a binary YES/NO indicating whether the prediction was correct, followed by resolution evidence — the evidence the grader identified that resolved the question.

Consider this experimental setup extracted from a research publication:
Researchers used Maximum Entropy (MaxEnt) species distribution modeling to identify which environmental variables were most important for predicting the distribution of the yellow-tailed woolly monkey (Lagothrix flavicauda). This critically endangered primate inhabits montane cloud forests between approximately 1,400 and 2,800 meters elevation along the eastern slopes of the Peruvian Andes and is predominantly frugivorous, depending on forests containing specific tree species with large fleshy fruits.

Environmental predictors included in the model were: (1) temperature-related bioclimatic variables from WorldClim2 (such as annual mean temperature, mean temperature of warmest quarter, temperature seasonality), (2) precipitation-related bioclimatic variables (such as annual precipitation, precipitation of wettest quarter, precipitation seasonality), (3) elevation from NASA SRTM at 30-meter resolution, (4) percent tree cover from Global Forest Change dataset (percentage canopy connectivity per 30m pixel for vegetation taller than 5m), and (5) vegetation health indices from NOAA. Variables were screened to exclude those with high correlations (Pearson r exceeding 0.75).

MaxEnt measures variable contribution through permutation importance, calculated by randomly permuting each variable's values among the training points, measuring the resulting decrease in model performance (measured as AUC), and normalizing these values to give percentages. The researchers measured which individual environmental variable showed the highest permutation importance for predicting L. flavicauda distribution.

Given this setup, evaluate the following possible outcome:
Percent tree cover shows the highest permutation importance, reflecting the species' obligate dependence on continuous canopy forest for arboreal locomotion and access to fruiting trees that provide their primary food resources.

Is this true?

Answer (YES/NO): NO